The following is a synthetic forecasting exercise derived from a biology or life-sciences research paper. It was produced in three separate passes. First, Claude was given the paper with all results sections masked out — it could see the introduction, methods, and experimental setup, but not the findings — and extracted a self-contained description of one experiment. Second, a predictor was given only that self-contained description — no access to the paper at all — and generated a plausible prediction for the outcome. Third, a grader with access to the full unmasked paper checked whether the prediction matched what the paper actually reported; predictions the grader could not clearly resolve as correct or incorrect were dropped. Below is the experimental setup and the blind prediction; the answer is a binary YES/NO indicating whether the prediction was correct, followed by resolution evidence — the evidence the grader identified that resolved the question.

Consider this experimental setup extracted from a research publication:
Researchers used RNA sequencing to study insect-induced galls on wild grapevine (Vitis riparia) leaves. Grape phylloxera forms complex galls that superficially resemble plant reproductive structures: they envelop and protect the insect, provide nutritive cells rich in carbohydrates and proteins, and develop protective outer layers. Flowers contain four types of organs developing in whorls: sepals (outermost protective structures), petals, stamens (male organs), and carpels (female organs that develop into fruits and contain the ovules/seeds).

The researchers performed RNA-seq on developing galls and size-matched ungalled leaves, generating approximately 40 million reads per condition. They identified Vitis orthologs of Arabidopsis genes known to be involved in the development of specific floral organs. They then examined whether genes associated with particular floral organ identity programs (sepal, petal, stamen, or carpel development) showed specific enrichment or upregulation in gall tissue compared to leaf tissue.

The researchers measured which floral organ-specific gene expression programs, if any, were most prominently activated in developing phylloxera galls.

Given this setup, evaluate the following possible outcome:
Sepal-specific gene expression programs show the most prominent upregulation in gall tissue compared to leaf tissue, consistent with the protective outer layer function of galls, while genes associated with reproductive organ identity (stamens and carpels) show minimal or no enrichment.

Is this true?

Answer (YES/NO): NO